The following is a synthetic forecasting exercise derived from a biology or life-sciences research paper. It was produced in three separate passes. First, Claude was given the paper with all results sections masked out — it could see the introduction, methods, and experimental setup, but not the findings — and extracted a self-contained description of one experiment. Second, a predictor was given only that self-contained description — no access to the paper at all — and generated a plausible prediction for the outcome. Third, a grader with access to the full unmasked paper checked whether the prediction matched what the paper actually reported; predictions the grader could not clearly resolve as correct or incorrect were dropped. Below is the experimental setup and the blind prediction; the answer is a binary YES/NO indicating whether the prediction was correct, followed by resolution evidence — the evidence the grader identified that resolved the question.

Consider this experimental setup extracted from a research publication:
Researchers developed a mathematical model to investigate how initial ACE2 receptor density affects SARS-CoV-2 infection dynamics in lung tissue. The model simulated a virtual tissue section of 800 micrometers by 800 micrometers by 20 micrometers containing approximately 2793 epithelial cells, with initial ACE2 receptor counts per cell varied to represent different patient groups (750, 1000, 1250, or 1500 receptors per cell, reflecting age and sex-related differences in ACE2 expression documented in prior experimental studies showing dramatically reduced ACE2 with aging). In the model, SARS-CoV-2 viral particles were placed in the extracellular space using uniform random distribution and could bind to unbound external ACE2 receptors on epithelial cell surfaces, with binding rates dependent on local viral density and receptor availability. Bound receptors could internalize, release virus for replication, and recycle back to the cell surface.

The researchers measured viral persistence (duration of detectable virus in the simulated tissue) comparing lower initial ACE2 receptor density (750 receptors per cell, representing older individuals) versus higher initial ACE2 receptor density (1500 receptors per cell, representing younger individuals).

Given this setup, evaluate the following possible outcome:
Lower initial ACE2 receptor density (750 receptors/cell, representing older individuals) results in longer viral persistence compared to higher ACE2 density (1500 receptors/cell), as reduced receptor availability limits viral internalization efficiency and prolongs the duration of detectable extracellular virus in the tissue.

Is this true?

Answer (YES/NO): YES